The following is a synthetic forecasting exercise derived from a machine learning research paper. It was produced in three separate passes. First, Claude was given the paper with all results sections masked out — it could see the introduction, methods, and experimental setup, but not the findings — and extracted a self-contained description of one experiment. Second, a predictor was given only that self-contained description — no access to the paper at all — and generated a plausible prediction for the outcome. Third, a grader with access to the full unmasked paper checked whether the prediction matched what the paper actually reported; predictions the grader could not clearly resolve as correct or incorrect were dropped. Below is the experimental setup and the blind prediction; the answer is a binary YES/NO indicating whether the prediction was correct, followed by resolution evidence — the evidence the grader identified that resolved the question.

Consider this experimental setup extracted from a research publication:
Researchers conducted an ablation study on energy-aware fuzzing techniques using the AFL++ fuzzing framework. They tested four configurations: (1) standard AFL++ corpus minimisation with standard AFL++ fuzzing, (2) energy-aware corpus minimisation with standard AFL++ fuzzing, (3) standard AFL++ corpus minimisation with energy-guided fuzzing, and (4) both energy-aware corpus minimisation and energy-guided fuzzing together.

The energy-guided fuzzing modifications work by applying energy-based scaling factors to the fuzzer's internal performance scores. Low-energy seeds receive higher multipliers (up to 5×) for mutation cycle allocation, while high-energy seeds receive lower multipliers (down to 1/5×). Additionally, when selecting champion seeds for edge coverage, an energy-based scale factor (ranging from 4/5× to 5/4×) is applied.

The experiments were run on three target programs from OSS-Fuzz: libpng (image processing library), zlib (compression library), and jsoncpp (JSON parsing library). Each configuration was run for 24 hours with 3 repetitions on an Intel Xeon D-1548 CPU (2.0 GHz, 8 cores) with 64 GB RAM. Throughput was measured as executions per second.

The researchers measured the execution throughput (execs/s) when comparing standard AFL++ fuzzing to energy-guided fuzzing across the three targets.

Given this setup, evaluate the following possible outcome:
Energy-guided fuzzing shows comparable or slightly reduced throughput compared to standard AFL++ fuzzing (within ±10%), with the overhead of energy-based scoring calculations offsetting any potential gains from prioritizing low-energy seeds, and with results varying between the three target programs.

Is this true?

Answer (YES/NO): NO